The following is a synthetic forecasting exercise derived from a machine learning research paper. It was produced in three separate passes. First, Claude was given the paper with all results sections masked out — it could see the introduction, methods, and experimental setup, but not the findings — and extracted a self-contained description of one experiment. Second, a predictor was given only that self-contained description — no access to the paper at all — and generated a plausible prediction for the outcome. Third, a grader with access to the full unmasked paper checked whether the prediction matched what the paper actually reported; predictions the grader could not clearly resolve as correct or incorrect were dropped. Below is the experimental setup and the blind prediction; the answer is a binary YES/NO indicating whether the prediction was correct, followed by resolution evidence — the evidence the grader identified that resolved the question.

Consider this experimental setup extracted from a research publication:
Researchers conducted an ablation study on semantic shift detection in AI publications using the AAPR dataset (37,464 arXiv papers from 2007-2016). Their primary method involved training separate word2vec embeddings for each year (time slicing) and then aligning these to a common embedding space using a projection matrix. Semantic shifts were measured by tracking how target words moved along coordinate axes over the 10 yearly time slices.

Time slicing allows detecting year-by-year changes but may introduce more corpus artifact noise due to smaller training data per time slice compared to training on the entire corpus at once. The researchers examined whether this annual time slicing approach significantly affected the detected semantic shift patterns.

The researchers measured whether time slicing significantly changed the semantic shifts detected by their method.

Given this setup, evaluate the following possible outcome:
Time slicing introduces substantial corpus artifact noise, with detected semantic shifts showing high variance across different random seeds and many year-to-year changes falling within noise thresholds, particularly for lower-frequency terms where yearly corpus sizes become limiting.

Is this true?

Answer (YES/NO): NO